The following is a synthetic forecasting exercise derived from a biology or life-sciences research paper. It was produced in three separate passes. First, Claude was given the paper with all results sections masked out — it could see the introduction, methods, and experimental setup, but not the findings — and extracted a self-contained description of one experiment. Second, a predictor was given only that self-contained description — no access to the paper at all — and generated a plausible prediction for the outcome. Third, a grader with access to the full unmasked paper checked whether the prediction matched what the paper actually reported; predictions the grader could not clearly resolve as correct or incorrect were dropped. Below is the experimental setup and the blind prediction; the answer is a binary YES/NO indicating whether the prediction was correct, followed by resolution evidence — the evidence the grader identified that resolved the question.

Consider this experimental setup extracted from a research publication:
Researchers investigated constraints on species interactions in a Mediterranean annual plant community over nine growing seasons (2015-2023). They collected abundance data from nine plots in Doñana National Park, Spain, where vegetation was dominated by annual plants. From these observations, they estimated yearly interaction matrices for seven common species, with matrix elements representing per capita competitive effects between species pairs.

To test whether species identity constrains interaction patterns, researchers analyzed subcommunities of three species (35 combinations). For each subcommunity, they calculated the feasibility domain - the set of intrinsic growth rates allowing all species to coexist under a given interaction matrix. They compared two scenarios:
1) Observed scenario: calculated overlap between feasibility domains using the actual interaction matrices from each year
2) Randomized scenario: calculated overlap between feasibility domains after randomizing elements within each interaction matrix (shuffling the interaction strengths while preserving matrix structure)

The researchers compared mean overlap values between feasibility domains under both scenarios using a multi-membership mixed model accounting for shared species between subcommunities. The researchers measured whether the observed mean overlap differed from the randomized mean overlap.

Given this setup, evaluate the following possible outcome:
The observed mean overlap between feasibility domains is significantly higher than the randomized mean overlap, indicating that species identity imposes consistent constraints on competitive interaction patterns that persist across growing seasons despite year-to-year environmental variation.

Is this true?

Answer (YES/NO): YES